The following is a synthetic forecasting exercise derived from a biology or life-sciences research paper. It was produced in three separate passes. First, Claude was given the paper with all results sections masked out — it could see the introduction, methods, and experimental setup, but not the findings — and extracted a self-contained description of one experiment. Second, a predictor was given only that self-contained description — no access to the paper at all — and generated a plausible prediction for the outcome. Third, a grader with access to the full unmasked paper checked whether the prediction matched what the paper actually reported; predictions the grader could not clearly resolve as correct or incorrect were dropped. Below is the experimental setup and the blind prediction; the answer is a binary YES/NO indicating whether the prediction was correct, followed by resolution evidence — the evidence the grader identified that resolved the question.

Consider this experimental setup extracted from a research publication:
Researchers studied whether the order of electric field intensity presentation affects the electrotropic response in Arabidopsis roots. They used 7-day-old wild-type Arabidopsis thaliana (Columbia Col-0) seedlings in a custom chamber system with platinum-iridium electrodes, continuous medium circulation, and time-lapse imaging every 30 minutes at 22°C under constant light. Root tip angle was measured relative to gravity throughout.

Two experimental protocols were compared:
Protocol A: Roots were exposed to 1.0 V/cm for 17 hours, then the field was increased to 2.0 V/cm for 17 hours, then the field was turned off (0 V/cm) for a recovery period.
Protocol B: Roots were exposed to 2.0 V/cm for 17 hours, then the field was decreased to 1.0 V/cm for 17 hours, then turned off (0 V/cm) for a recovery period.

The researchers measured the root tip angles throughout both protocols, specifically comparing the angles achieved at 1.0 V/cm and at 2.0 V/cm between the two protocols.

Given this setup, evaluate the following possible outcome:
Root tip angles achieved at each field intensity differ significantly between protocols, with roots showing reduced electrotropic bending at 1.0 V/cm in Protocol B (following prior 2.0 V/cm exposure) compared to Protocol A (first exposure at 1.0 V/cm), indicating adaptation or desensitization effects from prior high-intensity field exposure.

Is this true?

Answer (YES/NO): YES